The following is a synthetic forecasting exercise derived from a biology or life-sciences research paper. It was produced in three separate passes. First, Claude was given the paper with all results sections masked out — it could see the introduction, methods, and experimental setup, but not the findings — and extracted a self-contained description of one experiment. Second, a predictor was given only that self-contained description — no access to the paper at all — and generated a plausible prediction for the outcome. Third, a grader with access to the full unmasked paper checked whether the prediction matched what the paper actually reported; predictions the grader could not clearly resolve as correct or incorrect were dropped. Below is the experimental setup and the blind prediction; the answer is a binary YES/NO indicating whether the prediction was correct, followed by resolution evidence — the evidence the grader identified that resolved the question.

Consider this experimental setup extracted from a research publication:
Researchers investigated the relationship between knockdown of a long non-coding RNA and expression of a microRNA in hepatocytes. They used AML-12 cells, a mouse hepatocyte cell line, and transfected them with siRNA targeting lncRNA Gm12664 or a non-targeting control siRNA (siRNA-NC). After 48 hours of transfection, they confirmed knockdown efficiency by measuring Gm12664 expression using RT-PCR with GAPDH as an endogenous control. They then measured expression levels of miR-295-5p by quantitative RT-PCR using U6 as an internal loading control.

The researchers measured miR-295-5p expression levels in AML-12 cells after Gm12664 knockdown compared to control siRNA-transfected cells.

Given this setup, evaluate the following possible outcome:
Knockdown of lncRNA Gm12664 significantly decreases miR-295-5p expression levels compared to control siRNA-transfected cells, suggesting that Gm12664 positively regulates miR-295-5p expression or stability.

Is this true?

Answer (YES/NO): NO